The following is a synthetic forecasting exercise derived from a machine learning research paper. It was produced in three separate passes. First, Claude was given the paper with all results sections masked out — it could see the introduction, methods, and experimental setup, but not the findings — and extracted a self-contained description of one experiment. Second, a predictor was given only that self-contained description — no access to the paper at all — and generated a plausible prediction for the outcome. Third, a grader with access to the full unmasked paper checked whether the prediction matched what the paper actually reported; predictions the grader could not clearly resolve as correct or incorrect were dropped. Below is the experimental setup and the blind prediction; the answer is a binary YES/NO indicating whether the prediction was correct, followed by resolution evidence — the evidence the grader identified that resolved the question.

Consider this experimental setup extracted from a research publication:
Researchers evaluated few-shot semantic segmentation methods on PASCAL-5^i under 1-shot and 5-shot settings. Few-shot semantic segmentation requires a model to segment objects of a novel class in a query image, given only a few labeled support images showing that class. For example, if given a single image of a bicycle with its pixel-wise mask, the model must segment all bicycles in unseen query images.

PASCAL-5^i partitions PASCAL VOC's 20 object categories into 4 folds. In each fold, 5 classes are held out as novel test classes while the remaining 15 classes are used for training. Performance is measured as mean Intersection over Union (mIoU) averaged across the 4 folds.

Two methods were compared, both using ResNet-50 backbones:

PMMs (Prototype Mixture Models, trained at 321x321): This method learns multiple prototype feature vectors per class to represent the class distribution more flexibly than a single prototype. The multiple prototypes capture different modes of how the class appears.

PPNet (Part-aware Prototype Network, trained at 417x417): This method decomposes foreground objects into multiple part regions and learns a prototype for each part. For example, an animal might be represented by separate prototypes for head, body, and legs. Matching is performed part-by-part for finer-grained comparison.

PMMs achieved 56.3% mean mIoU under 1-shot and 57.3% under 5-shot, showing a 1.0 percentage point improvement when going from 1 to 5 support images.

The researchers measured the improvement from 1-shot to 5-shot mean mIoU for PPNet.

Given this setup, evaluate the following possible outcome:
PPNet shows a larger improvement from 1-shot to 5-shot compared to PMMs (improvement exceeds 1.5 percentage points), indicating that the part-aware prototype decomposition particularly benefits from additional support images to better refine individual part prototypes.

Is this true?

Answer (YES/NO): YES